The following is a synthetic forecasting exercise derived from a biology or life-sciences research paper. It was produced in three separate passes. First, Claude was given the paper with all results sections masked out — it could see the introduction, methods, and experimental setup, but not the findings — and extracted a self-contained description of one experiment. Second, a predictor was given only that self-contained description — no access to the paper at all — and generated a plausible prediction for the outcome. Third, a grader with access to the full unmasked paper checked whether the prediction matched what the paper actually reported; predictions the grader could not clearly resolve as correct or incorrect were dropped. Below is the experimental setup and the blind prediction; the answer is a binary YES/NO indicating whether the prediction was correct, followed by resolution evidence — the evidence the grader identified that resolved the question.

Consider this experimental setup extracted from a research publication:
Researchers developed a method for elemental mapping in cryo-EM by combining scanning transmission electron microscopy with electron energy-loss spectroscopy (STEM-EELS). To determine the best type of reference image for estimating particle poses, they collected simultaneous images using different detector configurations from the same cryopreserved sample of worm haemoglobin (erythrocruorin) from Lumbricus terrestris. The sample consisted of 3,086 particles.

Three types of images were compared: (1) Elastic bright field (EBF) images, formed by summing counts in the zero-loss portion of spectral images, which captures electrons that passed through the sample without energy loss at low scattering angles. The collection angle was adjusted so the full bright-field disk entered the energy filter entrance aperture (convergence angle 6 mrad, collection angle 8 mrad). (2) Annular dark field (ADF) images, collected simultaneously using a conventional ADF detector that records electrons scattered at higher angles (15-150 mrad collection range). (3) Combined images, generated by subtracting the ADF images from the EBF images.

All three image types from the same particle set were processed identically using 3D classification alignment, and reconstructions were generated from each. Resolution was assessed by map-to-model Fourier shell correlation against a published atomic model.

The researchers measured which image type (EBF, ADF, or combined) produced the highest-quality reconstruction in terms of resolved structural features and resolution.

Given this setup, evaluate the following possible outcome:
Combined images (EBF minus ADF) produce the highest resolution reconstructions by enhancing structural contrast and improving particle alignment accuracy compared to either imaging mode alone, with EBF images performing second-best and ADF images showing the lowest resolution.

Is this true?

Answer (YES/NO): NO